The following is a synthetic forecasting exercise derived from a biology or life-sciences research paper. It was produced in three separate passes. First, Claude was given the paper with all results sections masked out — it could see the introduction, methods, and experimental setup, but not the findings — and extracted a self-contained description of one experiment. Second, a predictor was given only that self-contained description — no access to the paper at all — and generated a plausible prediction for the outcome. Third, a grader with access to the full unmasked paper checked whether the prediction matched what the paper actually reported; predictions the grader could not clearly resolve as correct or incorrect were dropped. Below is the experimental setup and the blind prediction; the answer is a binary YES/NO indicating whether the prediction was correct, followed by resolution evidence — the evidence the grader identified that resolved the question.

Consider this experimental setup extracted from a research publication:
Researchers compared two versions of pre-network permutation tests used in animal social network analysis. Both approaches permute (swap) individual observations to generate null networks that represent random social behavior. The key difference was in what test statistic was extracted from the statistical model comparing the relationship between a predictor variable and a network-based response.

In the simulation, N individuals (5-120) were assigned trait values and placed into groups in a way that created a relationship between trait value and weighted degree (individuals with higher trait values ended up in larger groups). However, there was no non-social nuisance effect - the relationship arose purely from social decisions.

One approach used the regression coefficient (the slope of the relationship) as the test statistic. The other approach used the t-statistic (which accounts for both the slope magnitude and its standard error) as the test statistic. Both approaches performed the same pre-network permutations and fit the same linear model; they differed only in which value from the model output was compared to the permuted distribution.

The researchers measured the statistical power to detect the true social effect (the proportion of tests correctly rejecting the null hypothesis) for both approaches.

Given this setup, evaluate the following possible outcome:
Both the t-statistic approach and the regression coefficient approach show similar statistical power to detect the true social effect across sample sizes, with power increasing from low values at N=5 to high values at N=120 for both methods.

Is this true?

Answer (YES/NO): NO